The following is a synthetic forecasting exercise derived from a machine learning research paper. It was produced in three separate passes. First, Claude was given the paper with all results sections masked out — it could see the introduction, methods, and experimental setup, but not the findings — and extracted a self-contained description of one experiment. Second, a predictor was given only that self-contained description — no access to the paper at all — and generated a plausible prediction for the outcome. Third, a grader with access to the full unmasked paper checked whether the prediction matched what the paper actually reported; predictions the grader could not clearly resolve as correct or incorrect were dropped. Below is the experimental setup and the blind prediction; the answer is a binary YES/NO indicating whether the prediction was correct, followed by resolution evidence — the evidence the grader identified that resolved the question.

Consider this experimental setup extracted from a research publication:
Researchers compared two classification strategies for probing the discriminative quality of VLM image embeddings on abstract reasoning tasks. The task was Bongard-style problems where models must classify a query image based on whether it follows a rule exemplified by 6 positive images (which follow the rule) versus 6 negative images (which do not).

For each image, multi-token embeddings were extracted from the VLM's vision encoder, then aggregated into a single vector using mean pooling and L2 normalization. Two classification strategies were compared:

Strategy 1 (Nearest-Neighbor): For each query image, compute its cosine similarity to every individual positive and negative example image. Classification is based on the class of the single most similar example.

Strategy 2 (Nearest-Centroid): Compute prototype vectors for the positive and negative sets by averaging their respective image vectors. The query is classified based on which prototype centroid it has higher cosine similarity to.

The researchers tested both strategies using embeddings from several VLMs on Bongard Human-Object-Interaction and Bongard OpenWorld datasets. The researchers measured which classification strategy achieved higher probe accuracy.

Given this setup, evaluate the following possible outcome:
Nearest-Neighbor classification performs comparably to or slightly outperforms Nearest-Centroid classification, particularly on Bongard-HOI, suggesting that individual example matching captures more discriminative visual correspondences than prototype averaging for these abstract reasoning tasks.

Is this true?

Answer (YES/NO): NO